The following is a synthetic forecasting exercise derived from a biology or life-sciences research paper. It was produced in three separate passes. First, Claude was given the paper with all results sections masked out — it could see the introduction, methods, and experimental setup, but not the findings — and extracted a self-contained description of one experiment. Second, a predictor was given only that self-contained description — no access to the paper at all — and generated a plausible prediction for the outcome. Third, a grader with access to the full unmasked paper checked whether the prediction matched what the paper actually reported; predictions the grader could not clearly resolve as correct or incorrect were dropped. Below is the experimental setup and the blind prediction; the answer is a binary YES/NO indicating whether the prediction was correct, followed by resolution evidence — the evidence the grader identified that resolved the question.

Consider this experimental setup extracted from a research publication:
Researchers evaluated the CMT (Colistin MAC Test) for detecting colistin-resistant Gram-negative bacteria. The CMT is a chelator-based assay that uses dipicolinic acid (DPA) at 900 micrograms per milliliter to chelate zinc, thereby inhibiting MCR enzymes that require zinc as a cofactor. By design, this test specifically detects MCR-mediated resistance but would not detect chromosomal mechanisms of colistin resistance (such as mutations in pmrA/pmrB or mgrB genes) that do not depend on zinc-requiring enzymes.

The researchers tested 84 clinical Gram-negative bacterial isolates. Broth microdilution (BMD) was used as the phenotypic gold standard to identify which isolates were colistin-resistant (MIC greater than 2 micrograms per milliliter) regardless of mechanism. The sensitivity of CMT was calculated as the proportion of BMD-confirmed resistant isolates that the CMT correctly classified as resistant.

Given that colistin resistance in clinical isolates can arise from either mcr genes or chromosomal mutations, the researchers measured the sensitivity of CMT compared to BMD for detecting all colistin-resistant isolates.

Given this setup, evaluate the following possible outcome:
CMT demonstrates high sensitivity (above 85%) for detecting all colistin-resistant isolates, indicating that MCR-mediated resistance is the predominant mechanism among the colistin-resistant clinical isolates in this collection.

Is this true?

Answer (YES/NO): NO